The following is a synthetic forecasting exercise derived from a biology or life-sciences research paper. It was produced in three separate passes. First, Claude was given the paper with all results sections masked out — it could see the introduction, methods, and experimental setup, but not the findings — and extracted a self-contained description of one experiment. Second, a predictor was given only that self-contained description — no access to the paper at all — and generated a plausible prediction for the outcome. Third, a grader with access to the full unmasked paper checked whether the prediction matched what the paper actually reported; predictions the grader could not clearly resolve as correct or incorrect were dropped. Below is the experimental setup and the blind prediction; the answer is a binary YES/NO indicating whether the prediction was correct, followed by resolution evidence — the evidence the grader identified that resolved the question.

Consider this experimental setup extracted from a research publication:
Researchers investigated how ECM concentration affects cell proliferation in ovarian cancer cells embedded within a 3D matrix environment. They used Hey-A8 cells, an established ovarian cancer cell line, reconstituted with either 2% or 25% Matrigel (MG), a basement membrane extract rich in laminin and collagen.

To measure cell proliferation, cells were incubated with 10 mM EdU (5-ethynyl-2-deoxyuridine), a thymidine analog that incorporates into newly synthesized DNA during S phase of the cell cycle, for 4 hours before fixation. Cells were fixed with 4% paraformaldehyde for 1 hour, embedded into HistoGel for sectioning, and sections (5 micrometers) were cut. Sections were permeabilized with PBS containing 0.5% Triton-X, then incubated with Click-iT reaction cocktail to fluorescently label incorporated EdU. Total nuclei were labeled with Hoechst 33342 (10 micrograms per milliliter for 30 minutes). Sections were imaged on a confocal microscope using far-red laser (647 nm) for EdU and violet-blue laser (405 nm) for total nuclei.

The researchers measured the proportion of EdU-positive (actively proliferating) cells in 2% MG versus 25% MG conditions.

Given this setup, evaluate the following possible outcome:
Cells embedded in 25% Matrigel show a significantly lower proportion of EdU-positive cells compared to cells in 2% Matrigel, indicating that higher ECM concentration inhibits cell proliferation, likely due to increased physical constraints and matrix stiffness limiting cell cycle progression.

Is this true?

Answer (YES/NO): YES